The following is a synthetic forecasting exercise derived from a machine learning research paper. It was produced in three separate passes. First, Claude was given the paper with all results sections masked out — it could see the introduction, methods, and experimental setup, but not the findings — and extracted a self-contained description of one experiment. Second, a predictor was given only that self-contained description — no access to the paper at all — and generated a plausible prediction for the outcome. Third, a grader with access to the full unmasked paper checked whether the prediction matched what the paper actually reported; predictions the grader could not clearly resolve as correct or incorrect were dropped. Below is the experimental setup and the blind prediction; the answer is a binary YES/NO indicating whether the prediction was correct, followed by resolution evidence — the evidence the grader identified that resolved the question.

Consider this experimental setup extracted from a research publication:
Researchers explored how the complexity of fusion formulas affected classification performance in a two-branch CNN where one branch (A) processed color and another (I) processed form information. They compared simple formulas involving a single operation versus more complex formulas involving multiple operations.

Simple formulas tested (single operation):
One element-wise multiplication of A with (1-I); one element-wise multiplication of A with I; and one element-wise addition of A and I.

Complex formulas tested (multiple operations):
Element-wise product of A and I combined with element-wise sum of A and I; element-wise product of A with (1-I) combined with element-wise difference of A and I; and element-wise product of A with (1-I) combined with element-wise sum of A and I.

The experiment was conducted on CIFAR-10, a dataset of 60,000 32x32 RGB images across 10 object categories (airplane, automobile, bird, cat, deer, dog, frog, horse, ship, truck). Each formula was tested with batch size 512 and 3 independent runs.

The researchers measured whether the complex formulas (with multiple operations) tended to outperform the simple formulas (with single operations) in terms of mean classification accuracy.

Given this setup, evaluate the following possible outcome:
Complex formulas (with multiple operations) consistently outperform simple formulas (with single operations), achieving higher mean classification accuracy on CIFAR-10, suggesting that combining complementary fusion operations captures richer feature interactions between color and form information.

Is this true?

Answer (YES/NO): NO